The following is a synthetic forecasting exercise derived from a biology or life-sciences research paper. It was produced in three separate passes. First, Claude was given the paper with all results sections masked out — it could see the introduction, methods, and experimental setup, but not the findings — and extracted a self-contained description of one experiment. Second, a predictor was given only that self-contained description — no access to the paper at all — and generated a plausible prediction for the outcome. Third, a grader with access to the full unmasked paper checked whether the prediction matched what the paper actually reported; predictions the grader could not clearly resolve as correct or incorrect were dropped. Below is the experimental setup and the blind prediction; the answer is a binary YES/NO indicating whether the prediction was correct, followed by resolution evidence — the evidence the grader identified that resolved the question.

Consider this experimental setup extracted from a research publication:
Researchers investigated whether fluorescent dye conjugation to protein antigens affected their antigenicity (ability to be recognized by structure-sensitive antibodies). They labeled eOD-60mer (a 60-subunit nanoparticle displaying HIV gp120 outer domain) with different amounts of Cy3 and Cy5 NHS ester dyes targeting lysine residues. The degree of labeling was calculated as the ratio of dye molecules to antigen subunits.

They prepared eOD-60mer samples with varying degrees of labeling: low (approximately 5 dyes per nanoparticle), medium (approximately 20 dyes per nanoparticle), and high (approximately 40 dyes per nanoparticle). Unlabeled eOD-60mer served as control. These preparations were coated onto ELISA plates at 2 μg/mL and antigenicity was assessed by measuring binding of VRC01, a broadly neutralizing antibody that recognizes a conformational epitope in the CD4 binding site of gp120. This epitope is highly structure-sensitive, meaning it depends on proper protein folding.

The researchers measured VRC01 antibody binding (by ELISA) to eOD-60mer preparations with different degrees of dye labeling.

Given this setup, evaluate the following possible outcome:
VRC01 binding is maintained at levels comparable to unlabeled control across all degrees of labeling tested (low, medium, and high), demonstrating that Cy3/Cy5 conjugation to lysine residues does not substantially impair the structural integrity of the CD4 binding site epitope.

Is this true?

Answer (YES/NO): YES